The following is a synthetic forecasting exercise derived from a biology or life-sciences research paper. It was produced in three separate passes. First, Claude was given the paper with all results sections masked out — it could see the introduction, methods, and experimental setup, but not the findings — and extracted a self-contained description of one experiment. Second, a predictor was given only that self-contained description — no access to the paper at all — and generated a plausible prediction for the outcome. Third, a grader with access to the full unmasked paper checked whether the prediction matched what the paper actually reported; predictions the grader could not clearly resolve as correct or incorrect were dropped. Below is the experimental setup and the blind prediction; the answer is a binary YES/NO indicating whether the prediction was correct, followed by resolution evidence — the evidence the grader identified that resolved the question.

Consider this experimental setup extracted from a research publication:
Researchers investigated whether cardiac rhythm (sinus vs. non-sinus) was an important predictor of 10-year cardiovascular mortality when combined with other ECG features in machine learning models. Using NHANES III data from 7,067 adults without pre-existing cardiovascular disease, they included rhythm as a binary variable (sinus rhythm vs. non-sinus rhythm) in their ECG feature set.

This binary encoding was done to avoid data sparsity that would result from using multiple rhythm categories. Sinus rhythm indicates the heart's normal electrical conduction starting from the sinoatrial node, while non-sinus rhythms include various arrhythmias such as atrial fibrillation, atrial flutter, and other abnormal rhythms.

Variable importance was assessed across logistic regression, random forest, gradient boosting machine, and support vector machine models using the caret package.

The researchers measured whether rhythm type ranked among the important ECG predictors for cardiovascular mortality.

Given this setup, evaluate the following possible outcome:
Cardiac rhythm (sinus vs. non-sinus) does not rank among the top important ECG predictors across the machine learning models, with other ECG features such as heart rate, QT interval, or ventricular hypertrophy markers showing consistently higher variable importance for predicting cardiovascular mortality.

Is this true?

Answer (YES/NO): NO